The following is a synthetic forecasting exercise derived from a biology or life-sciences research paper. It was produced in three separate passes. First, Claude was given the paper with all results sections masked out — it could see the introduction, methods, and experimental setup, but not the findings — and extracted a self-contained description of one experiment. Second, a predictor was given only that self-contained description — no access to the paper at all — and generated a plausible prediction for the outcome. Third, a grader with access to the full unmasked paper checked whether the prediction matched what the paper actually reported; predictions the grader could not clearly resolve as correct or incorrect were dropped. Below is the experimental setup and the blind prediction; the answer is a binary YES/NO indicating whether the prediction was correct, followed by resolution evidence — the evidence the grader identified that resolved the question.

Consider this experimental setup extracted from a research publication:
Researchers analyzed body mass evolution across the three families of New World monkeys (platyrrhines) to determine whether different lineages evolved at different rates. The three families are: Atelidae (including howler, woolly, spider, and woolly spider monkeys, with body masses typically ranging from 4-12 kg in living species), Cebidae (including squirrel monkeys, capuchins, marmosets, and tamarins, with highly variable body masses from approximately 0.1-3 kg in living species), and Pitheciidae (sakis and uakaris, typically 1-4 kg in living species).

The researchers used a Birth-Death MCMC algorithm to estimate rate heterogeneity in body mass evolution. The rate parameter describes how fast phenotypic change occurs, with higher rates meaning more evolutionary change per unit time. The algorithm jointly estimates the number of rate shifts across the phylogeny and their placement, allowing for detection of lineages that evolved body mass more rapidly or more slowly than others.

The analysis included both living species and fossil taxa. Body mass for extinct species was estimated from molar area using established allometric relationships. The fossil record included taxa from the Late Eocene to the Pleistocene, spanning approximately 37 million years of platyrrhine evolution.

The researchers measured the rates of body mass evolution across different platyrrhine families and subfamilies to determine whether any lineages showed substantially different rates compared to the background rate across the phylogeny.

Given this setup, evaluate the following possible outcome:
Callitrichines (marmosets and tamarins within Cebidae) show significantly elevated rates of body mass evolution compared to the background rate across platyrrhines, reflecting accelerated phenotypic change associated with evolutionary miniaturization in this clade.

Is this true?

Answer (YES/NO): NO